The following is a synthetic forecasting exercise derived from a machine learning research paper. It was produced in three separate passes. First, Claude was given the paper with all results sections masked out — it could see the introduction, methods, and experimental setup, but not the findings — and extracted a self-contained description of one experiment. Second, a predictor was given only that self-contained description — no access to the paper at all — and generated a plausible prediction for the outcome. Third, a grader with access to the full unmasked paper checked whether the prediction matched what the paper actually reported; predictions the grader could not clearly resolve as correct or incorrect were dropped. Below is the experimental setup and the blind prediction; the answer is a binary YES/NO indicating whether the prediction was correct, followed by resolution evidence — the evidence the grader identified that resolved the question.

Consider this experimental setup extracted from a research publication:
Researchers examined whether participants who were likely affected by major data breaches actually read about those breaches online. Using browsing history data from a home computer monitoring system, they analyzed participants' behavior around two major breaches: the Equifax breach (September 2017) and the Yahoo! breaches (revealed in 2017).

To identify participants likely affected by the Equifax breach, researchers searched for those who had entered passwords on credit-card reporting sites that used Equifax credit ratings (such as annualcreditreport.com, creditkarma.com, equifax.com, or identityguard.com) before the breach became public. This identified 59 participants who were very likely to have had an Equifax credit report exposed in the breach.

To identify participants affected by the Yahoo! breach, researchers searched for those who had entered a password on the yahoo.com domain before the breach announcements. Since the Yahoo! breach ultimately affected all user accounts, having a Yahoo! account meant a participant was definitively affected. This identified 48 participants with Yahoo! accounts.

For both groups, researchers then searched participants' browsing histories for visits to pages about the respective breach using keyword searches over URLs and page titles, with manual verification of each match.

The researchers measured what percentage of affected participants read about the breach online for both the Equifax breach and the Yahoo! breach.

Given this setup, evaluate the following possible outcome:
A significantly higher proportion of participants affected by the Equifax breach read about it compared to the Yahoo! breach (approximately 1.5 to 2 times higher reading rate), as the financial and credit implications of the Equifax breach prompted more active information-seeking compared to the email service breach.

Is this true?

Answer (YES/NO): NO